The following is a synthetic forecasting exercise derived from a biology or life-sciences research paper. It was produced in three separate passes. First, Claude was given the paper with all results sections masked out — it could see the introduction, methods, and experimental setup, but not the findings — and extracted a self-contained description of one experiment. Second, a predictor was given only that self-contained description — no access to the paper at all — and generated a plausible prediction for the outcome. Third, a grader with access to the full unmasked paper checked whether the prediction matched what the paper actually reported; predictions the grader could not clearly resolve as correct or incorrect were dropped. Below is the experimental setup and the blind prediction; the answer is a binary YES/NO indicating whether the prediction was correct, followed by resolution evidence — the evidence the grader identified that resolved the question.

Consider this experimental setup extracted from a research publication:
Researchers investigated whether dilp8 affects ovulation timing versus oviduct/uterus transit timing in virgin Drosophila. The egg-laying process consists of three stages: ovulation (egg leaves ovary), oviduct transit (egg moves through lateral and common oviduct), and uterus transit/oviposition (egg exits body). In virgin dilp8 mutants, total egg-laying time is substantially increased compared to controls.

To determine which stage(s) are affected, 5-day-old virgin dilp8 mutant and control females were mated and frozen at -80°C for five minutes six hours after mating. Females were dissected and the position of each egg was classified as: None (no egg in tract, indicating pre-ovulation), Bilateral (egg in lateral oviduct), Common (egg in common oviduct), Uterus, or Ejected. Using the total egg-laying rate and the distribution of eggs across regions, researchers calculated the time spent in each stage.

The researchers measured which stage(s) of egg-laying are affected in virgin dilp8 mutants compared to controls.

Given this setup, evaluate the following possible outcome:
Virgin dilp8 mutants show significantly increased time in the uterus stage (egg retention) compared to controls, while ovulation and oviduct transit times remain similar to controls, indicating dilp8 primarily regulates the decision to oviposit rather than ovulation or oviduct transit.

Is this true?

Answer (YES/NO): NO